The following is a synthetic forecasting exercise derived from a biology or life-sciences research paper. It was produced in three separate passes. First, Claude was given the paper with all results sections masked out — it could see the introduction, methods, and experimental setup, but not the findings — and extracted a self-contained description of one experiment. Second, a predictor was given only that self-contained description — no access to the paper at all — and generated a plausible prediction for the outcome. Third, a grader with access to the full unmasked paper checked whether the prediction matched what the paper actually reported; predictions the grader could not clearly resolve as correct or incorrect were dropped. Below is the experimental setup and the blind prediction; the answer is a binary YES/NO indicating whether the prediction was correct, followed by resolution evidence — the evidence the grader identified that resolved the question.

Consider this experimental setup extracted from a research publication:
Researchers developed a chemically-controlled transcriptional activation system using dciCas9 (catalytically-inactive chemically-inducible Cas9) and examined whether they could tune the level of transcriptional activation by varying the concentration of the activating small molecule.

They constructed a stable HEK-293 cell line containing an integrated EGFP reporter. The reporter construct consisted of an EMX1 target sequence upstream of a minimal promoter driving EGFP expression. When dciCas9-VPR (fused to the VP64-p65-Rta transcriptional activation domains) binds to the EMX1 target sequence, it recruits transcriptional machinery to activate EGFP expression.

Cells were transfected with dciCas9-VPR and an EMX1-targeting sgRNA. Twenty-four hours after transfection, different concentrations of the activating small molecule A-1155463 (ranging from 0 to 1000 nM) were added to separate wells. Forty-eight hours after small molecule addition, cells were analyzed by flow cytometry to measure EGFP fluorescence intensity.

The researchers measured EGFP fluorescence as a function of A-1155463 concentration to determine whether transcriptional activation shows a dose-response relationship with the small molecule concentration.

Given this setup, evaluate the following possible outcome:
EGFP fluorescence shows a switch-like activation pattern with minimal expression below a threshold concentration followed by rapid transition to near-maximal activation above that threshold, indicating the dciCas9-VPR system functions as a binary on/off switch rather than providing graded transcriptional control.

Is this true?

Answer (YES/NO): NO